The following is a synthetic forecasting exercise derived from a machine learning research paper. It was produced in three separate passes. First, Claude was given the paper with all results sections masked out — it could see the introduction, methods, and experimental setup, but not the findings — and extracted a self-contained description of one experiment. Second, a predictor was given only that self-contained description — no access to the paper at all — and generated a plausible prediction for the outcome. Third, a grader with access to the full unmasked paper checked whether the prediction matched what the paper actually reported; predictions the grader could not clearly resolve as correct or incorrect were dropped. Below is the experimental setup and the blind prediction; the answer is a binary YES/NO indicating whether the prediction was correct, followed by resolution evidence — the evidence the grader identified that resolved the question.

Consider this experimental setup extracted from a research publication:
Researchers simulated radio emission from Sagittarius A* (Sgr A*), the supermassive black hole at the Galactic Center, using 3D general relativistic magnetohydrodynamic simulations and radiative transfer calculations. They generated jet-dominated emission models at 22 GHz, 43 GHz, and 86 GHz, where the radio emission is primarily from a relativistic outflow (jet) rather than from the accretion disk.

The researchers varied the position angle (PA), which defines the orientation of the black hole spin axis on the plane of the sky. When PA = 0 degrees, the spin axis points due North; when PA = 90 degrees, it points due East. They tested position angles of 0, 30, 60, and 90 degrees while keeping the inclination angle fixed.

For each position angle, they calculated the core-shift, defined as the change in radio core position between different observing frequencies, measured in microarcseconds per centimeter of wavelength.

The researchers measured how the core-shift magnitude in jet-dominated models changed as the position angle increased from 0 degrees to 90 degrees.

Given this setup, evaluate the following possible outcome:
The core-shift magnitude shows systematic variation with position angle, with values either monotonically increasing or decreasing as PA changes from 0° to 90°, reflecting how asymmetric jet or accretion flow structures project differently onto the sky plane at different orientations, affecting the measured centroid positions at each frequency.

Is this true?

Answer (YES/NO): YES